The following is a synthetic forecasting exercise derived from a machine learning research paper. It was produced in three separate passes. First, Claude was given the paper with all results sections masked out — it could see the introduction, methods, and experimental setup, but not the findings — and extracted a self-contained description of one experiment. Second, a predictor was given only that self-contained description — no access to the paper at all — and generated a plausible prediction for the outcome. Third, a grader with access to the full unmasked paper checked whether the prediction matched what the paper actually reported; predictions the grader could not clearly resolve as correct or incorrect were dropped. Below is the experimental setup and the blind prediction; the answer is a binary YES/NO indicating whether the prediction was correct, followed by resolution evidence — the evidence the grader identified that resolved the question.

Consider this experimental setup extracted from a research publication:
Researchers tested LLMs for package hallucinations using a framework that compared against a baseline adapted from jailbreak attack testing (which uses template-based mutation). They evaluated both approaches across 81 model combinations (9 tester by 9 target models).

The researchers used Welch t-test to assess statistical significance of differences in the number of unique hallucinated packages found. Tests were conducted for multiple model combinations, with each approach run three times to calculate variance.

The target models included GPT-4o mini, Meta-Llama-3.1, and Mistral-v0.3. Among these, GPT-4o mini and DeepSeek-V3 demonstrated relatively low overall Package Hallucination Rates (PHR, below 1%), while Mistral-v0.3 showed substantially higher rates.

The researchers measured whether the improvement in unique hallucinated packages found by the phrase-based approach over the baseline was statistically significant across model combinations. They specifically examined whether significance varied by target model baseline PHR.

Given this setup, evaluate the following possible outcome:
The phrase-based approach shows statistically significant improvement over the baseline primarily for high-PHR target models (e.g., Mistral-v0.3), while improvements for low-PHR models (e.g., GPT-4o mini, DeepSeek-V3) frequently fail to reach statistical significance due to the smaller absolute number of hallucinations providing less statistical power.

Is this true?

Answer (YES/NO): YES